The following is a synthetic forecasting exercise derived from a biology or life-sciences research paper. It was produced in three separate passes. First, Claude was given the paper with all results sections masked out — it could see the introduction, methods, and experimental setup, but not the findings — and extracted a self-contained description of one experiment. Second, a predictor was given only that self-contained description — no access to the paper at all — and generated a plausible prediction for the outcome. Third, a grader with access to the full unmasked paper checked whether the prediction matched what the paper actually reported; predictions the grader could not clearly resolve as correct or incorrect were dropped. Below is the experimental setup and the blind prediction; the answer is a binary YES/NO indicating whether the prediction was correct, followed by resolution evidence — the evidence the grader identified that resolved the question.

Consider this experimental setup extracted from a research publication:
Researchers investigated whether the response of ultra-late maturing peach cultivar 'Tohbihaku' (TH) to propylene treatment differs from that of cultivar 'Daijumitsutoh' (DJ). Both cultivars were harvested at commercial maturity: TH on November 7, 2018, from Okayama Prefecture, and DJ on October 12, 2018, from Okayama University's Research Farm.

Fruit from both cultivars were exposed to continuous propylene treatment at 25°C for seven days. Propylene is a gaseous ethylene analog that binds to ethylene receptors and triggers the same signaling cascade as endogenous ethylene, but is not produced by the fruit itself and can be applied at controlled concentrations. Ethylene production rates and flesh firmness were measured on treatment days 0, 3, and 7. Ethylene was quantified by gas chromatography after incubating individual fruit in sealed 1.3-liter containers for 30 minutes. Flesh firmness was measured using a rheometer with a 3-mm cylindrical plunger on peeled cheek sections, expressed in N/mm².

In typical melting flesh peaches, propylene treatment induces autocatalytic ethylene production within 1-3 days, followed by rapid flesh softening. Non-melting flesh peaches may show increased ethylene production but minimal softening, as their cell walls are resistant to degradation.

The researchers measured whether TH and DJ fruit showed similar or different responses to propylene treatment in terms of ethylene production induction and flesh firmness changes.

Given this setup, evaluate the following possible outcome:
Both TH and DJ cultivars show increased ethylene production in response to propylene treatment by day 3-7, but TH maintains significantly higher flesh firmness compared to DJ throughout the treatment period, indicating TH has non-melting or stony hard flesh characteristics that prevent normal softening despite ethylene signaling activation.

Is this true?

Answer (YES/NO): NO